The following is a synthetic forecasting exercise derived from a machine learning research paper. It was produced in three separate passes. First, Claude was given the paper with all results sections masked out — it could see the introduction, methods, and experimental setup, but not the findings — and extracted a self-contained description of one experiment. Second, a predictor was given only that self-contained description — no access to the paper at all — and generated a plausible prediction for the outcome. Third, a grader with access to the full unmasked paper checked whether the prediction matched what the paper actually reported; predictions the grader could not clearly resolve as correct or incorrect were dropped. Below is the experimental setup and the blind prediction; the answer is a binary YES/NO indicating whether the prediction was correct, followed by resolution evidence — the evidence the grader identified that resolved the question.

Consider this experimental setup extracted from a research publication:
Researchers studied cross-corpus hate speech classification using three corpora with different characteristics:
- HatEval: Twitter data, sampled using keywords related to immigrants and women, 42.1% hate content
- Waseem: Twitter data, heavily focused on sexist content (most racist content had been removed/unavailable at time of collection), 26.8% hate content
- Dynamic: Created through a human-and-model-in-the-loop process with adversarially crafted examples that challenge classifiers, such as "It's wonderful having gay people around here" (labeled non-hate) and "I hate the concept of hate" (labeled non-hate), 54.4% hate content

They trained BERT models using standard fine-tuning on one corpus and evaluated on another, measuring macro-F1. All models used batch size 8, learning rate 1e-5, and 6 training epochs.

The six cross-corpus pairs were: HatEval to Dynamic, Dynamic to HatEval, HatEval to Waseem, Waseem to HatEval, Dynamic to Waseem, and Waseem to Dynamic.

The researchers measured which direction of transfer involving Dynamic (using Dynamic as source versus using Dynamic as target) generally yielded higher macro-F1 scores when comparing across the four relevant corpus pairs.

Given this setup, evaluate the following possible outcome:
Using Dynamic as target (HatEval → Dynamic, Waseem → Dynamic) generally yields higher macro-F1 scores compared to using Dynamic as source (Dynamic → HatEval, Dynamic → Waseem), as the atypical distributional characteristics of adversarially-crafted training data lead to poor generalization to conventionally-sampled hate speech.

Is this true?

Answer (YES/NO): NO